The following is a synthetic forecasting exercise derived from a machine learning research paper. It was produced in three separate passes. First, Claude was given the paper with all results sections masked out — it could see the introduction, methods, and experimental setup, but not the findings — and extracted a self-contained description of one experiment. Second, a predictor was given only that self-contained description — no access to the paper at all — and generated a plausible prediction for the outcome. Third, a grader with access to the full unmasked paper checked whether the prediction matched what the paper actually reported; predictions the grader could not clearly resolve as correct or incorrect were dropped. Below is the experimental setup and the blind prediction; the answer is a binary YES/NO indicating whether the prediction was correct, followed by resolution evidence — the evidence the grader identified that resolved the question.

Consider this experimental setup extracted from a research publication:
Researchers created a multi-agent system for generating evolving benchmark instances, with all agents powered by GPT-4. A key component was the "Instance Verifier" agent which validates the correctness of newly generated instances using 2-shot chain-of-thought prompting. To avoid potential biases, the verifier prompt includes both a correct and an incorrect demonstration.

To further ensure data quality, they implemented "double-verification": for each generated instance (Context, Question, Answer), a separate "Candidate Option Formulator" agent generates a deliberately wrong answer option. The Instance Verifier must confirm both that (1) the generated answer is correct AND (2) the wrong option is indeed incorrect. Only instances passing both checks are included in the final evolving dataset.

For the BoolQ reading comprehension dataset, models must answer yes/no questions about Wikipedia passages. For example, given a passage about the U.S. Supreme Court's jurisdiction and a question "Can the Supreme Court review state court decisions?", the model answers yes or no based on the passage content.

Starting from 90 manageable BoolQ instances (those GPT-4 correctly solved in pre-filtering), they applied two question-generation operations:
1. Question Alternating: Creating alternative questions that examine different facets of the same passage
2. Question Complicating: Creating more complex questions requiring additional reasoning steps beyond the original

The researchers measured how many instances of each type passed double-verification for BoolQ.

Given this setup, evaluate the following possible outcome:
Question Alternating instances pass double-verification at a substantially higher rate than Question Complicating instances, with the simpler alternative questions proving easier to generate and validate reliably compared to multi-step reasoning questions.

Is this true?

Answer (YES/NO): YES